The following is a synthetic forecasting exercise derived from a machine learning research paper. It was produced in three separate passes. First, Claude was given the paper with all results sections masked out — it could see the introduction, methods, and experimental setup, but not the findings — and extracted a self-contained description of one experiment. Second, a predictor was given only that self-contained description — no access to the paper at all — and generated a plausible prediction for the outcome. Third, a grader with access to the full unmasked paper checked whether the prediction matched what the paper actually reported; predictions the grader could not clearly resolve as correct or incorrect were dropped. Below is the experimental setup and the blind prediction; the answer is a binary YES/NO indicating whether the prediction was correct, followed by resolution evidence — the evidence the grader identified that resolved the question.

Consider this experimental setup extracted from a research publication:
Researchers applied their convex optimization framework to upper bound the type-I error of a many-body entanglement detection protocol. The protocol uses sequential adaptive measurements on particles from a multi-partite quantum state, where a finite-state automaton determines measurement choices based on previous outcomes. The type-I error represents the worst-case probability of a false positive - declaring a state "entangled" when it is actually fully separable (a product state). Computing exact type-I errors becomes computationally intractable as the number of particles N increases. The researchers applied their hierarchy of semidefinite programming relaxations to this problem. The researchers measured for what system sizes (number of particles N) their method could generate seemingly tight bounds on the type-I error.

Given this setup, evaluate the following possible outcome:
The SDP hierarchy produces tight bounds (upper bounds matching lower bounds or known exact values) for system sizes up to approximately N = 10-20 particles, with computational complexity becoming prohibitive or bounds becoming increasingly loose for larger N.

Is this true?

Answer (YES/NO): NO